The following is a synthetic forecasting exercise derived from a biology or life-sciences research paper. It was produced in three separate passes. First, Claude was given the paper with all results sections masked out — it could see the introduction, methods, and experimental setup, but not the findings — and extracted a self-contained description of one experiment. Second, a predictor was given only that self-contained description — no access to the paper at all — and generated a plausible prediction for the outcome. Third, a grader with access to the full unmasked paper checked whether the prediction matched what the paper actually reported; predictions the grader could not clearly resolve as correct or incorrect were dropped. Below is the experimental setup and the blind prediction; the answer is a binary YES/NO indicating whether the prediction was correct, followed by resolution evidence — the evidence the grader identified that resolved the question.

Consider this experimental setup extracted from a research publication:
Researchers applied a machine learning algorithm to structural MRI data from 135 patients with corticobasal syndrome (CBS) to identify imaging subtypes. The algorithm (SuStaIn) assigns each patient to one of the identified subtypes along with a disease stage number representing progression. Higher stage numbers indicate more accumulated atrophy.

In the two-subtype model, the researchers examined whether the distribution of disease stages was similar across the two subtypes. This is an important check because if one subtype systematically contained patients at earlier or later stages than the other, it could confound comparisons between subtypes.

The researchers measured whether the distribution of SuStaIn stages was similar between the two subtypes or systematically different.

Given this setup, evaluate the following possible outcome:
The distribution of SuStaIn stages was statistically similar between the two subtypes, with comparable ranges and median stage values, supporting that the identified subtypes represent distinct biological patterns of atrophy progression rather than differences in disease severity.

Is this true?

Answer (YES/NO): YES